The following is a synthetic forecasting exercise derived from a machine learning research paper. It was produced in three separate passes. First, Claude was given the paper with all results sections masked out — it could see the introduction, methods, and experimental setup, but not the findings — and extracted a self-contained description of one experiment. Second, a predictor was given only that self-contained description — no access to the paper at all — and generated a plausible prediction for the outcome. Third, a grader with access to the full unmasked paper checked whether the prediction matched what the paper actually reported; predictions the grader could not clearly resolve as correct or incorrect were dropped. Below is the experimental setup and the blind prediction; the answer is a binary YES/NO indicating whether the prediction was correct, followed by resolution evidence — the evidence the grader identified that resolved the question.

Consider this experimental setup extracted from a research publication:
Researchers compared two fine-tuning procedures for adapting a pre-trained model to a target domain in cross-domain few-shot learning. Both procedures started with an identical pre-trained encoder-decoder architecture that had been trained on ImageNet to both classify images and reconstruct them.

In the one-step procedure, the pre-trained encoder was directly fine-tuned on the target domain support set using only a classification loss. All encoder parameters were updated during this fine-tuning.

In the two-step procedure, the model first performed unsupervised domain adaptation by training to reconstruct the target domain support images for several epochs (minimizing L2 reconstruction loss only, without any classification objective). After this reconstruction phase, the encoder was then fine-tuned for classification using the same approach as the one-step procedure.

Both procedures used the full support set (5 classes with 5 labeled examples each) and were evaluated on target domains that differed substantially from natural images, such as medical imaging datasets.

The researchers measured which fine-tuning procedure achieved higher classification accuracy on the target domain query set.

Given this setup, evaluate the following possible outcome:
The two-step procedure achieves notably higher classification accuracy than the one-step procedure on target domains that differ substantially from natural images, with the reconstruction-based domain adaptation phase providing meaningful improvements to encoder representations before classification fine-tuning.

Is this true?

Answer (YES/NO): YES